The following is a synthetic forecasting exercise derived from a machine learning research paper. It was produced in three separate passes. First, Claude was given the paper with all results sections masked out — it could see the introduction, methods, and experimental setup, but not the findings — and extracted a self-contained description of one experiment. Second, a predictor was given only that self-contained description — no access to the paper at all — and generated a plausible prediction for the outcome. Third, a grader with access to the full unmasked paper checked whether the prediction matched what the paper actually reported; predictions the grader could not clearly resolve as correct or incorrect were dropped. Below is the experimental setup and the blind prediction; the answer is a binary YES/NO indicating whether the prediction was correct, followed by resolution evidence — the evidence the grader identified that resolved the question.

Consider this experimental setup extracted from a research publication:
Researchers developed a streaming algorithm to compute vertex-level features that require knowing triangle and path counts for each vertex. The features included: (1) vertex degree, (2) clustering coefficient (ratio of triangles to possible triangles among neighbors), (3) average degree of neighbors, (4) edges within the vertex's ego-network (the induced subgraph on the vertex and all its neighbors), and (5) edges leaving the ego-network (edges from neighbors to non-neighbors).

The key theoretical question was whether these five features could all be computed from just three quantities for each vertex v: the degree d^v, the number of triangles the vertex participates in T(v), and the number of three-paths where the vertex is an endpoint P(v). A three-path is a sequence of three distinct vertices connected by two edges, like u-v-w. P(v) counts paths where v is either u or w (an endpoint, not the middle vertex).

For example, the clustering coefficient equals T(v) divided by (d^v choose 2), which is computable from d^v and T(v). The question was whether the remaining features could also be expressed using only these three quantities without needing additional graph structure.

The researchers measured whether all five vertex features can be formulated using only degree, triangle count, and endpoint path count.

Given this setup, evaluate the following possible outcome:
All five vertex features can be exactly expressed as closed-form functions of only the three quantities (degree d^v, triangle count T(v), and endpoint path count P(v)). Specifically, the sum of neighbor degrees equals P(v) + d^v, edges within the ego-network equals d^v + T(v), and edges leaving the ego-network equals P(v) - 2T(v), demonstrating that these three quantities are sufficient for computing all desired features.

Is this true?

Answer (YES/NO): YES